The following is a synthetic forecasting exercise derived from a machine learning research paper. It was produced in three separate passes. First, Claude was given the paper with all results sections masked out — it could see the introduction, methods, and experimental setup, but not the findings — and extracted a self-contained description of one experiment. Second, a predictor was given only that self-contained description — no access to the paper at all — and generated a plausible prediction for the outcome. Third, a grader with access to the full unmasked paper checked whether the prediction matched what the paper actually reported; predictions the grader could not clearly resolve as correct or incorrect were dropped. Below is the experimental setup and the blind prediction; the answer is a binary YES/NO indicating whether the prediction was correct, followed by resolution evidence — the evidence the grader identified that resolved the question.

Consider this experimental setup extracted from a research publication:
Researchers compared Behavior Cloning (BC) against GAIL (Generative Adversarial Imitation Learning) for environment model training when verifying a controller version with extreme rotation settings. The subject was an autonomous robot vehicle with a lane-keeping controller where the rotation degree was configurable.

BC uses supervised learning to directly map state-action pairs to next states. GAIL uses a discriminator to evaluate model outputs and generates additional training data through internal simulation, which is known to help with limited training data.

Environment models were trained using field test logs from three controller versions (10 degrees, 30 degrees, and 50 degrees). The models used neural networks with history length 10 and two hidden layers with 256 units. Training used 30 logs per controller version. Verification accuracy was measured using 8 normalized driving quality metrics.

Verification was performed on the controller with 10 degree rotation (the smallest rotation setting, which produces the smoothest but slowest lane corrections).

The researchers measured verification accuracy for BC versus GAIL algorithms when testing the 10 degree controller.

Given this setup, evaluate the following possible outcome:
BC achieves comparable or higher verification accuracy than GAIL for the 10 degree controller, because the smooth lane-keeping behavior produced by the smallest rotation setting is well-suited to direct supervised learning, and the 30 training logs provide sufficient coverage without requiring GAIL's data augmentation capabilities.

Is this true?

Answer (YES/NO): NO